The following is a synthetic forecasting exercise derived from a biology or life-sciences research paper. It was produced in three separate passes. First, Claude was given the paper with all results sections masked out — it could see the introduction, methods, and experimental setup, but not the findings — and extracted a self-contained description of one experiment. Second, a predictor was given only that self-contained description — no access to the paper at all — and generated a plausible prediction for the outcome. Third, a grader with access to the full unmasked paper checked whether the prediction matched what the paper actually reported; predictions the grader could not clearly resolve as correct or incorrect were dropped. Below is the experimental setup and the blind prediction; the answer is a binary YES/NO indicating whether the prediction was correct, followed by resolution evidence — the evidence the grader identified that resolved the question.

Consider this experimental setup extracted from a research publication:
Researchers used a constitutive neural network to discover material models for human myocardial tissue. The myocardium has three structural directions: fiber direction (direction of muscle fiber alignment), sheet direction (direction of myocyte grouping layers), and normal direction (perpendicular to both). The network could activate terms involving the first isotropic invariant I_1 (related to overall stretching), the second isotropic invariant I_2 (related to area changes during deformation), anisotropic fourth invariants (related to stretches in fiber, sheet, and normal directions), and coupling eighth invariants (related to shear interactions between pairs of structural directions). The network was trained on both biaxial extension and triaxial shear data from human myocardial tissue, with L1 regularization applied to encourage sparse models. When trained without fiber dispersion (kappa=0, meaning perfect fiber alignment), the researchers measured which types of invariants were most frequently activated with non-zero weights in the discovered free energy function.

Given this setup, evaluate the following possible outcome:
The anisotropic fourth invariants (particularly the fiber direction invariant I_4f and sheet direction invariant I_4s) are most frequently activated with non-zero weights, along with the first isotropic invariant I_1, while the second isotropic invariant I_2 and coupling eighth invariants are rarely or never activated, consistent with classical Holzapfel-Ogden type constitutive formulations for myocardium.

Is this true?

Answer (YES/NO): NO